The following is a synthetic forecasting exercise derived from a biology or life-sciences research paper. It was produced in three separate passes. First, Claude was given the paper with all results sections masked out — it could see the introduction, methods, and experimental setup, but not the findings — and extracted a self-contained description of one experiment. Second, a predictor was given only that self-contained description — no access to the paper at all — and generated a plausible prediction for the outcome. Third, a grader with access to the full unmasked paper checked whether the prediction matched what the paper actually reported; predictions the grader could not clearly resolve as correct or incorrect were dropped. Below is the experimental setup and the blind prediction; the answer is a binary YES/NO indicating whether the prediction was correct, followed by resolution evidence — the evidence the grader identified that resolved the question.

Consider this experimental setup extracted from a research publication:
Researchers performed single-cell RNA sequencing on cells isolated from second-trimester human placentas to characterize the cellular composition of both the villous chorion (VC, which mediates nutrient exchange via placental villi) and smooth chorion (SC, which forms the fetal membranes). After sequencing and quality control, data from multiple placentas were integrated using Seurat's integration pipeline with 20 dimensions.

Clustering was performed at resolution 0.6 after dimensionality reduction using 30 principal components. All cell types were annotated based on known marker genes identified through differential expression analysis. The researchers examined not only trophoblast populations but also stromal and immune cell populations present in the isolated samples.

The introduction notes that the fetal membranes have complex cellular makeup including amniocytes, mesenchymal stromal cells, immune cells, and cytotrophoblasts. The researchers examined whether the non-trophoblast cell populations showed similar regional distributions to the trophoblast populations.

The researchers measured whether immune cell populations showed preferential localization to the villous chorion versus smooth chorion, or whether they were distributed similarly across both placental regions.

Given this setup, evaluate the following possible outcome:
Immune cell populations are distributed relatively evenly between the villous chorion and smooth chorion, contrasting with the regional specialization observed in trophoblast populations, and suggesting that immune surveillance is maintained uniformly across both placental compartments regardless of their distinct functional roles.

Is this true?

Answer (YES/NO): NO